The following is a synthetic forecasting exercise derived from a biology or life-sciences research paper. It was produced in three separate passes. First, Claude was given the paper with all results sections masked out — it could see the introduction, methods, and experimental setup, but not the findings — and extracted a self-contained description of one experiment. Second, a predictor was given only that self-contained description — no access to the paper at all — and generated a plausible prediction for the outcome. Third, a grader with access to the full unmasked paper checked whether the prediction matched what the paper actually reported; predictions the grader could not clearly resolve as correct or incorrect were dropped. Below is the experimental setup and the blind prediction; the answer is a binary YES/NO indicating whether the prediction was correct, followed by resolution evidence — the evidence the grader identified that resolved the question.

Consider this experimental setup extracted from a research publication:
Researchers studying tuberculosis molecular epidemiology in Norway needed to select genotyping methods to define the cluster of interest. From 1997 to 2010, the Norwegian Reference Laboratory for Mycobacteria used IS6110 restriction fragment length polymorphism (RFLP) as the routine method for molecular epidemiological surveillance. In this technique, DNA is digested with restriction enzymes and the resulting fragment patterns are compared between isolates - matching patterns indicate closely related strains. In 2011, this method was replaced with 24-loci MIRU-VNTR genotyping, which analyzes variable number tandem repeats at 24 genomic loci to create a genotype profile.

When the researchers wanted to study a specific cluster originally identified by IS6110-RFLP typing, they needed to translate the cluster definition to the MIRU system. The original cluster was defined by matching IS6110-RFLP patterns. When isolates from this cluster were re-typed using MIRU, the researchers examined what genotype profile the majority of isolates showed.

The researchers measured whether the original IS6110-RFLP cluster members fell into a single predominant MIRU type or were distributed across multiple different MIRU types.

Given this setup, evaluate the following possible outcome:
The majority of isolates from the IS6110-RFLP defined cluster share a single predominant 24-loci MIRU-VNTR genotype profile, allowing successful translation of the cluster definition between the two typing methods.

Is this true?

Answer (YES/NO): YES